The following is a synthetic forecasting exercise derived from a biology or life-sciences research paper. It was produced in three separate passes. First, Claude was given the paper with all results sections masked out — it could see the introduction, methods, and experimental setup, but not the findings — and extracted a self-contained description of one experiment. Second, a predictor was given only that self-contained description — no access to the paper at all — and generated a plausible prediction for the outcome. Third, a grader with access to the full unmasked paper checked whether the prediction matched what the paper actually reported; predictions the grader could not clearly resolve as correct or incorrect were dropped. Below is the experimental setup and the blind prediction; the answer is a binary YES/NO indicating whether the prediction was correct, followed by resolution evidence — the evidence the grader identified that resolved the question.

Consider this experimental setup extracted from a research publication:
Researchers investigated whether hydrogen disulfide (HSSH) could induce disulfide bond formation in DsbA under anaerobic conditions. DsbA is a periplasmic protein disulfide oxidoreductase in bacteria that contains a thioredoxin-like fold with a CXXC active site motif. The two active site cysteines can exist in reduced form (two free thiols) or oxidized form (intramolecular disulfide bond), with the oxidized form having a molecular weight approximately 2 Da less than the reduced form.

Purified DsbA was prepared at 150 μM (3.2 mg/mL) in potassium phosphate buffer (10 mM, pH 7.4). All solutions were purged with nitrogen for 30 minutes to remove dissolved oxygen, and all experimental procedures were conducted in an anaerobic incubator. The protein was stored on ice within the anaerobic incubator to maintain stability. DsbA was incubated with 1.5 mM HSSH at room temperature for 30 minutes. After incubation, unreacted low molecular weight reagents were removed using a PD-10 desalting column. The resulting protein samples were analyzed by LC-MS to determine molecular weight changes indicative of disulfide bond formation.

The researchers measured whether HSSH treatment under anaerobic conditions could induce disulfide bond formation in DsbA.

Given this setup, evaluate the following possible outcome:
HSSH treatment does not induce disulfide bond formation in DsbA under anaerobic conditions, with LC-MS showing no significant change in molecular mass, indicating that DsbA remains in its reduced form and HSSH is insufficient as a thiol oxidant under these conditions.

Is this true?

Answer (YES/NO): NO